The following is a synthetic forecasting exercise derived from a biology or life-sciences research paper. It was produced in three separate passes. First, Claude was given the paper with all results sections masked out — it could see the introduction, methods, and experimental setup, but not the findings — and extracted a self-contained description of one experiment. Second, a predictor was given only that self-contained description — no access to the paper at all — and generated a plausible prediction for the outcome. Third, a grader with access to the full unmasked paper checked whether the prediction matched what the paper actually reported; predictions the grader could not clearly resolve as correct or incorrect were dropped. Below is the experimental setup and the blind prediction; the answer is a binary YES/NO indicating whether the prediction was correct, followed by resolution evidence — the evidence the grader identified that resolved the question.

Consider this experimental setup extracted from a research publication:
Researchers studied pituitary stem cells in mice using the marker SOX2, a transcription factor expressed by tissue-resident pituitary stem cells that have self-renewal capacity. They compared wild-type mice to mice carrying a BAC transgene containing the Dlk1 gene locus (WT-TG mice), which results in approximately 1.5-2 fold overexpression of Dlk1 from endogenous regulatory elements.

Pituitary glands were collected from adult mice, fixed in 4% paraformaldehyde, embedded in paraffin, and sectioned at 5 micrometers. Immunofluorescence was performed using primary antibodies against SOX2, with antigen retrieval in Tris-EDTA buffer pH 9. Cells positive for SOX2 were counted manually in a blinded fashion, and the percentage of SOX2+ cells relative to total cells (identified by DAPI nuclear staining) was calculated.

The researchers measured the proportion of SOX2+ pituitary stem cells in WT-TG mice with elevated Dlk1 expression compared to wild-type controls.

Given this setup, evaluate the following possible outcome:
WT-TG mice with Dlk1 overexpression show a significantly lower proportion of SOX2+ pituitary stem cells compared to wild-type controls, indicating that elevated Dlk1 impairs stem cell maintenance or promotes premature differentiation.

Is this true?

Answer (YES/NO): NO